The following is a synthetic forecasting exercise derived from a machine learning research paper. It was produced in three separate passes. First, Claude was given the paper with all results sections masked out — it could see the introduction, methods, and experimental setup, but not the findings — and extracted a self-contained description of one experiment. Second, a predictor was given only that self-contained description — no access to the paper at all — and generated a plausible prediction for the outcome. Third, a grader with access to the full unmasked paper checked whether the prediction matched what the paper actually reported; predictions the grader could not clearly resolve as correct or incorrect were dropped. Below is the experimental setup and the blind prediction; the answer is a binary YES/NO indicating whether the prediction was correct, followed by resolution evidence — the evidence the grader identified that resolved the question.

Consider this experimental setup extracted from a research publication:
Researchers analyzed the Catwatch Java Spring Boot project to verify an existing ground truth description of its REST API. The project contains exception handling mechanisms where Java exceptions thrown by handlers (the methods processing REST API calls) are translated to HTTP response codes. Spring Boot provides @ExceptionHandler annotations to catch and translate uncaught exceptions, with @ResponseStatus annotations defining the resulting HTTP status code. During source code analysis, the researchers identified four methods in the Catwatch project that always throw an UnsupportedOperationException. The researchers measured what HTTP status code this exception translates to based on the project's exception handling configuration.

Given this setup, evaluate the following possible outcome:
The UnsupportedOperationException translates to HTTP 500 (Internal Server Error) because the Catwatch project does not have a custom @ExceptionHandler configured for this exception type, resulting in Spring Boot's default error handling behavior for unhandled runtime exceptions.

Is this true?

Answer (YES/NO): NO